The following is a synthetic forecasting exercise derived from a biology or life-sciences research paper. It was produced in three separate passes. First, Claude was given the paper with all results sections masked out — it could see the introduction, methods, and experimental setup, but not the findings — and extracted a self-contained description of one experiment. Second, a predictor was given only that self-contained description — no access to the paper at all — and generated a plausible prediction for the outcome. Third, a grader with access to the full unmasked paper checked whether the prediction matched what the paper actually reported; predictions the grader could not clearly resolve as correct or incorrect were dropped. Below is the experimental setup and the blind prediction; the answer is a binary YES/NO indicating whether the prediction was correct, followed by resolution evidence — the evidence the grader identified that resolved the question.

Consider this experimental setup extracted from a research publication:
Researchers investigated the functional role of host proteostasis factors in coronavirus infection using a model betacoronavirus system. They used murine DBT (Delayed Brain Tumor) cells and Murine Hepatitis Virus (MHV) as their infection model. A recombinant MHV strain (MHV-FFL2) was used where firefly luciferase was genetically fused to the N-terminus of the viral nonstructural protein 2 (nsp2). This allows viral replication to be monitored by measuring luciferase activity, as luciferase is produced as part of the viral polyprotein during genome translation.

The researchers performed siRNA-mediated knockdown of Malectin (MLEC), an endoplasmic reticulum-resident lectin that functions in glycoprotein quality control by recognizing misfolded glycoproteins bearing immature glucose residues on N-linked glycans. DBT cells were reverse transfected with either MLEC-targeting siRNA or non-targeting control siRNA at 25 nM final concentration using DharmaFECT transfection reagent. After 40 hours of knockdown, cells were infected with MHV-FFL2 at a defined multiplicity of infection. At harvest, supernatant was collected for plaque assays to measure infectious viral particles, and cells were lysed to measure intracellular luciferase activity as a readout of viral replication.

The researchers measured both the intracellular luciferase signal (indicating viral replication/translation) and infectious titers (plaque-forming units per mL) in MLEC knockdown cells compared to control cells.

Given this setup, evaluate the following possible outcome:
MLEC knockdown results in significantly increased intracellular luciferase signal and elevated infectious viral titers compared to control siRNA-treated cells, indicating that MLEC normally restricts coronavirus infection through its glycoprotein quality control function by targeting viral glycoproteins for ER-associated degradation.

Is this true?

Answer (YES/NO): NO